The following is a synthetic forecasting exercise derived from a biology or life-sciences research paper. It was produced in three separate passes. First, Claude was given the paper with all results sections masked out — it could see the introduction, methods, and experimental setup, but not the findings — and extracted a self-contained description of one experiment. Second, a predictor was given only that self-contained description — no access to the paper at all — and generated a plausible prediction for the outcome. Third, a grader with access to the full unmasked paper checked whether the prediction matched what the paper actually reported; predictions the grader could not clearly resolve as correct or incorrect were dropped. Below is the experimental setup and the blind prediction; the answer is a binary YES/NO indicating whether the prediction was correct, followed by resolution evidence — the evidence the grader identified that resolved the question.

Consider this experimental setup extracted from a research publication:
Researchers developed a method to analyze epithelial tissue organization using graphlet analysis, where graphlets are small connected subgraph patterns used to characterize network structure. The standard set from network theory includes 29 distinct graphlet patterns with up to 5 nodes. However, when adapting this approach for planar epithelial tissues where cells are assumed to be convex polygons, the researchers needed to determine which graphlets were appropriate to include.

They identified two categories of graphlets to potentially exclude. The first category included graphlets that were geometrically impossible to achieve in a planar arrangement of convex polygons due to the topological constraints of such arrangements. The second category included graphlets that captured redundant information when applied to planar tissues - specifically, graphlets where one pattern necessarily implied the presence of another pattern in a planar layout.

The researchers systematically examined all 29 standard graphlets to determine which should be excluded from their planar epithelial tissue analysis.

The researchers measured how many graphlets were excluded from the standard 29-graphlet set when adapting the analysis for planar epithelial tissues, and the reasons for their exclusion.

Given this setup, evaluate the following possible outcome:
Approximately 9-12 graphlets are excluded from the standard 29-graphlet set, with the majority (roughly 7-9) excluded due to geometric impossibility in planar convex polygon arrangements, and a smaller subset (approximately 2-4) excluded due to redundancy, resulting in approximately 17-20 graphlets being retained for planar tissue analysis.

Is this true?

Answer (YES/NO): NO